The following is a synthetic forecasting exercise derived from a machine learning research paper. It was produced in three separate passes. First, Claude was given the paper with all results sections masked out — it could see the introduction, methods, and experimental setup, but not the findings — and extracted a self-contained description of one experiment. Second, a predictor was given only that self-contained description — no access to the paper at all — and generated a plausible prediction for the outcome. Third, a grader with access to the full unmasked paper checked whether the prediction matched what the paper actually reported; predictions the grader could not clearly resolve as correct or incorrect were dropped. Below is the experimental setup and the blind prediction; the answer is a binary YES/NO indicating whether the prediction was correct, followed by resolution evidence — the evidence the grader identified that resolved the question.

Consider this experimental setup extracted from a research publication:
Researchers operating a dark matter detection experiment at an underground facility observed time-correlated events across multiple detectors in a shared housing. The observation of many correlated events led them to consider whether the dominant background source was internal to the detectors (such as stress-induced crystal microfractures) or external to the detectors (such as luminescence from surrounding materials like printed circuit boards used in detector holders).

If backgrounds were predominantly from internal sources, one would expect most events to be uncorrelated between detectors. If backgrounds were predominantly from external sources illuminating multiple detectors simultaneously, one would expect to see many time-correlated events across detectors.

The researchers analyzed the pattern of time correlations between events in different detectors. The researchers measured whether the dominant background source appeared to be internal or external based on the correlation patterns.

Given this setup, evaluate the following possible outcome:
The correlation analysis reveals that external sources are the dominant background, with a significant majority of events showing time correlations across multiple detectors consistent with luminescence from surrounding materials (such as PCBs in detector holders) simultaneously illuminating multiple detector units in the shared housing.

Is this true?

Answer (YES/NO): YES